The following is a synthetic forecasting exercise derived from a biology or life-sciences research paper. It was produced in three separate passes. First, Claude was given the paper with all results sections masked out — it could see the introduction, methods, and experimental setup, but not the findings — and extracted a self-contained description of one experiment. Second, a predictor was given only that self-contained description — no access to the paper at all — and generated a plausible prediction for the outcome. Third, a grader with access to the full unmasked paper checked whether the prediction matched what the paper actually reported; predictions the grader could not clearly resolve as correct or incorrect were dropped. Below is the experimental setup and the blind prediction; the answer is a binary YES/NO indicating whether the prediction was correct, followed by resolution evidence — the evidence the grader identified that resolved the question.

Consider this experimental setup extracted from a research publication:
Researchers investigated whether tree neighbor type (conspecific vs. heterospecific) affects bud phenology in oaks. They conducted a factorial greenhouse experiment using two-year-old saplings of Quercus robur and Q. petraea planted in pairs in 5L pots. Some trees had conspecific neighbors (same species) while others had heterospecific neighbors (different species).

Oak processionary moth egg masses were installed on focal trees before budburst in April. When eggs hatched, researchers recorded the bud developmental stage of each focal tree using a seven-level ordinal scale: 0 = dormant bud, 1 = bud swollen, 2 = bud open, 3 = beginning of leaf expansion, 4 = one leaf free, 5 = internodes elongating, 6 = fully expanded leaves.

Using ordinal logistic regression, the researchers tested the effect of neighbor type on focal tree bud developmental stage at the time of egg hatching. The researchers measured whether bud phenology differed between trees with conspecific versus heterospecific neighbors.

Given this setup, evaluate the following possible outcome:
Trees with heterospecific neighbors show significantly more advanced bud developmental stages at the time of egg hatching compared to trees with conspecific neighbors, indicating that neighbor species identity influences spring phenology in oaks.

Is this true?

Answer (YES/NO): NO